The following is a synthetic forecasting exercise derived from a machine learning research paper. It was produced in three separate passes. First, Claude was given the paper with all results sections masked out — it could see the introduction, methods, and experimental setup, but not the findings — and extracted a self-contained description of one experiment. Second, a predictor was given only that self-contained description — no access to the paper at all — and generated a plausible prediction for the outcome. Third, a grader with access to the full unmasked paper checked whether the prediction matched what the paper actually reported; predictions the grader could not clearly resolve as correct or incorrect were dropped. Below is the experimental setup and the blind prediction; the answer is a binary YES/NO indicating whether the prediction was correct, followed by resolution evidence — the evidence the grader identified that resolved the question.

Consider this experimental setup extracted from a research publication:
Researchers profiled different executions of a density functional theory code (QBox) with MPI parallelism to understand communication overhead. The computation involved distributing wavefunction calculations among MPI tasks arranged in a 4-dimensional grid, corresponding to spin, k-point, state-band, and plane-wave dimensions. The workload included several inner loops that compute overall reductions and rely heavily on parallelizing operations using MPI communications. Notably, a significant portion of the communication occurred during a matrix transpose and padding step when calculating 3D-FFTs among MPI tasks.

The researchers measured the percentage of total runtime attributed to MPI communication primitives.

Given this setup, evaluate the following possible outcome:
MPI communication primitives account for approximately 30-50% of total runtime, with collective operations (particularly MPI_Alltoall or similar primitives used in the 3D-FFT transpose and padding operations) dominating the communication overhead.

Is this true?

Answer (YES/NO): NO